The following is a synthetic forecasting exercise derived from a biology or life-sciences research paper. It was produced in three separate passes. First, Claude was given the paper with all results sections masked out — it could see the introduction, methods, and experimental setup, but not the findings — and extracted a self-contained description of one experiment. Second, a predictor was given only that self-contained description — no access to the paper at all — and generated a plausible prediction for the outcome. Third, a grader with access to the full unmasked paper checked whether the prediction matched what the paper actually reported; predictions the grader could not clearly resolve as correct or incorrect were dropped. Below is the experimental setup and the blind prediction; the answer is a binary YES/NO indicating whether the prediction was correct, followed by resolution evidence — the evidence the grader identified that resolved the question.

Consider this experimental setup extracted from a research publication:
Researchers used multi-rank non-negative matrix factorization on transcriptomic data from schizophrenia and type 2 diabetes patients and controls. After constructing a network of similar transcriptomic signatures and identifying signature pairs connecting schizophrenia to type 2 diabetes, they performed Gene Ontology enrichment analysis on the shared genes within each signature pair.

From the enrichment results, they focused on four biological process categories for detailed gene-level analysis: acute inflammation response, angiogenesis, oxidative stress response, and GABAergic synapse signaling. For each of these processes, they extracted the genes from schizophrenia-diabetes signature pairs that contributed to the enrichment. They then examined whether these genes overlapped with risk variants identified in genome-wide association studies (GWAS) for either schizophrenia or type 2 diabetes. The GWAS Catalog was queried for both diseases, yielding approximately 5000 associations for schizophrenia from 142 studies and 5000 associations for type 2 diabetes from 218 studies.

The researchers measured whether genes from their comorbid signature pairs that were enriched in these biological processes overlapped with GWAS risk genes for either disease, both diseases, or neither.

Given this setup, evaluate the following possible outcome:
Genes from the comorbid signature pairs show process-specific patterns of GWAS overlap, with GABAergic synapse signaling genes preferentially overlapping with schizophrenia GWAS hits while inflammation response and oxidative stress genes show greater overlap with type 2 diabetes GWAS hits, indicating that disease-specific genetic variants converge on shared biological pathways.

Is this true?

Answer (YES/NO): NO